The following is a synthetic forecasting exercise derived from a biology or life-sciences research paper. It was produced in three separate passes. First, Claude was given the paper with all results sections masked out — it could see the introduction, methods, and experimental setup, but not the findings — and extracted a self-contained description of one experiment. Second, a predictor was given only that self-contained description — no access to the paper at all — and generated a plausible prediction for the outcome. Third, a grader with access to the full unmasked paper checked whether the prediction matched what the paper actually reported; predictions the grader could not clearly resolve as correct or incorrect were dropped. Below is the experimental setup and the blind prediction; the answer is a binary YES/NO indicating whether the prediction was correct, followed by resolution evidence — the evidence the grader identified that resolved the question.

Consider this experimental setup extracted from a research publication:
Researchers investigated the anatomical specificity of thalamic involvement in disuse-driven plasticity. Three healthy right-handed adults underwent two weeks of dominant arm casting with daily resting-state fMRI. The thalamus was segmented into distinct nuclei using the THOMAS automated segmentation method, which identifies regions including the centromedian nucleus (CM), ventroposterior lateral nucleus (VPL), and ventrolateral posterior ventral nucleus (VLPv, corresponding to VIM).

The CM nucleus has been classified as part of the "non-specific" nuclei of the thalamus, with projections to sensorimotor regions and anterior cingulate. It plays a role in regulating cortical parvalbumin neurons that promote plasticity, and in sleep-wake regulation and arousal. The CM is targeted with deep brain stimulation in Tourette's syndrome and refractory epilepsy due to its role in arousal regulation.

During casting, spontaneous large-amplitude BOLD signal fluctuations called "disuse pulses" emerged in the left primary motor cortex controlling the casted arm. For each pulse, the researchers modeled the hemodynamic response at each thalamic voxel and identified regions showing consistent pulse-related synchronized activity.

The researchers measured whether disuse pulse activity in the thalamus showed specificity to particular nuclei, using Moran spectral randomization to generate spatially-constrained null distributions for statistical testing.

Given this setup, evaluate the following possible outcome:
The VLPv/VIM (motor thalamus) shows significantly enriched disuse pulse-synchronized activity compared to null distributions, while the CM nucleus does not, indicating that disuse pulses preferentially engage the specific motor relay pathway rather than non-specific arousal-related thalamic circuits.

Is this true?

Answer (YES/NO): NO